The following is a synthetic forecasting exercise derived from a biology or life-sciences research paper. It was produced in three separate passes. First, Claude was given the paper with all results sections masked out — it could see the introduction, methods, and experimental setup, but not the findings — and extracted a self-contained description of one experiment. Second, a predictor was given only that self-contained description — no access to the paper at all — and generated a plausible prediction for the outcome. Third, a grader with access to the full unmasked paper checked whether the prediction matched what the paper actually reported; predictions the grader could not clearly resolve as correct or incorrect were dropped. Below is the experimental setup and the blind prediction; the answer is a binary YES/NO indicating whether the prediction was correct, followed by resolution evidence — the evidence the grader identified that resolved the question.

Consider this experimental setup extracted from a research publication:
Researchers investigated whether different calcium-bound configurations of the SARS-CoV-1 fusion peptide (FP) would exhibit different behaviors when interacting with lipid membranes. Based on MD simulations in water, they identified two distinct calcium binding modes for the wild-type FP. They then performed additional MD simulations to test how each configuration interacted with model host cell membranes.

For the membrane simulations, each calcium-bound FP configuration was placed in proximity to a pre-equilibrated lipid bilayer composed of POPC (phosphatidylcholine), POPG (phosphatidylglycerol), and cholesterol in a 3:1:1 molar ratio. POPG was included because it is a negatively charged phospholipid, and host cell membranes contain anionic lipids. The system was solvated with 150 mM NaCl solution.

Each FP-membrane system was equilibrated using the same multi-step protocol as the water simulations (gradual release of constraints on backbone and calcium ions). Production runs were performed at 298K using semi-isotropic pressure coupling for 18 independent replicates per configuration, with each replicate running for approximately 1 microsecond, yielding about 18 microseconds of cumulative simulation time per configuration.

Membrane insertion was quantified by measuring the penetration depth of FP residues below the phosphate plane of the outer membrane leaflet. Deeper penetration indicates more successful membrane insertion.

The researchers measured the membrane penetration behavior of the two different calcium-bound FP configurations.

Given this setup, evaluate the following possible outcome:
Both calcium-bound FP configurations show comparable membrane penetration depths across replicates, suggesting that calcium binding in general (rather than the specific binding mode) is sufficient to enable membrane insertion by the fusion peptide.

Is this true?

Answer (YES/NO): NO